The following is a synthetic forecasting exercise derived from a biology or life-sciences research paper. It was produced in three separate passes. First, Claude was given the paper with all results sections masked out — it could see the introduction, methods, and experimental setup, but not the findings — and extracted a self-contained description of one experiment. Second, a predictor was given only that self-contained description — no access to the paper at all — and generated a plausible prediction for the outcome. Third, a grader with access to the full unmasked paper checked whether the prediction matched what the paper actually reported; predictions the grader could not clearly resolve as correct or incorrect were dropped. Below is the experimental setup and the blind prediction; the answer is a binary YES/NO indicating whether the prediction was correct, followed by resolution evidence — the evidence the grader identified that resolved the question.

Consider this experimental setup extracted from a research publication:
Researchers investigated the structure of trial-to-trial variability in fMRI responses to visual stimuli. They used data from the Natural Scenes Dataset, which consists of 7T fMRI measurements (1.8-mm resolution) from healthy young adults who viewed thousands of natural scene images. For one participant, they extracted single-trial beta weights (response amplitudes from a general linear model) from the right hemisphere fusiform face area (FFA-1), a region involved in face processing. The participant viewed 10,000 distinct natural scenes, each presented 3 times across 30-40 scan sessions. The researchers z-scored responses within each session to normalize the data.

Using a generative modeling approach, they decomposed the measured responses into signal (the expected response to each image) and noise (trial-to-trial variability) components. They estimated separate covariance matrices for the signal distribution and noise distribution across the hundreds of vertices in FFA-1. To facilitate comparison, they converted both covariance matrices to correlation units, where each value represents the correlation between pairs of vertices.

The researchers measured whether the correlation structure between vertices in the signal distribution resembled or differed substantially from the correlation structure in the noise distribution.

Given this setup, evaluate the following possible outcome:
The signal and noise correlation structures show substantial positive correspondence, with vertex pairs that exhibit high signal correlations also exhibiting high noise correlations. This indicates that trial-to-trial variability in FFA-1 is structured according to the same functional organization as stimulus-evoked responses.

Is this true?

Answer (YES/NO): NO